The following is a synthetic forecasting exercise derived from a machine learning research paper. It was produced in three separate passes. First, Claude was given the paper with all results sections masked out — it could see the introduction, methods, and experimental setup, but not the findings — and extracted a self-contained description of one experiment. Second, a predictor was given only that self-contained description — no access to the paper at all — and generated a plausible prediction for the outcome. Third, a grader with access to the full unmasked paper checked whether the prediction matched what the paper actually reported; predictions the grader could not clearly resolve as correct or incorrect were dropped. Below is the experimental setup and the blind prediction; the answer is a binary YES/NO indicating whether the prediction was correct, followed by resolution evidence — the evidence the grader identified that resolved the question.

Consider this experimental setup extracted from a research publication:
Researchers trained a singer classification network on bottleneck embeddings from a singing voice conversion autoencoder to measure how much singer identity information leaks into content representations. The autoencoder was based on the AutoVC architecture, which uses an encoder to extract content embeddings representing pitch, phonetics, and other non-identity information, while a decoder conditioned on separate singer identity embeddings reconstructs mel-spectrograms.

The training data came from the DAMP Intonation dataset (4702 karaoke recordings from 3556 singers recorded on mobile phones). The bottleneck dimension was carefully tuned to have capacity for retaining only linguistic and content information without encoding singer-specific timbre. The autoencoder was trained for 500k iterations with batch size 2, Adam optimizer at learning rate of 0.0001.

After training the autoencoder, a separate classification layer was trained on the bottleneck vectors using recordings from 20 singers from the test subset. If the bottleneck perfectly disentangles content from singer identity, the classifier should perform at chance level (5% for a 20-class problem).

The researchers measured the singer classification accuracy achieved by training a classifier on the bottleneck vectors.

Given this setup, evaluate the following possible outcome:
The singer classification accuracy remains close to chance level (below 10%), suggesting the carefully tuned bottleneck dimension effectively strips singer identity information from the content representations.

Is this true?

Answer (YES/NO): NO